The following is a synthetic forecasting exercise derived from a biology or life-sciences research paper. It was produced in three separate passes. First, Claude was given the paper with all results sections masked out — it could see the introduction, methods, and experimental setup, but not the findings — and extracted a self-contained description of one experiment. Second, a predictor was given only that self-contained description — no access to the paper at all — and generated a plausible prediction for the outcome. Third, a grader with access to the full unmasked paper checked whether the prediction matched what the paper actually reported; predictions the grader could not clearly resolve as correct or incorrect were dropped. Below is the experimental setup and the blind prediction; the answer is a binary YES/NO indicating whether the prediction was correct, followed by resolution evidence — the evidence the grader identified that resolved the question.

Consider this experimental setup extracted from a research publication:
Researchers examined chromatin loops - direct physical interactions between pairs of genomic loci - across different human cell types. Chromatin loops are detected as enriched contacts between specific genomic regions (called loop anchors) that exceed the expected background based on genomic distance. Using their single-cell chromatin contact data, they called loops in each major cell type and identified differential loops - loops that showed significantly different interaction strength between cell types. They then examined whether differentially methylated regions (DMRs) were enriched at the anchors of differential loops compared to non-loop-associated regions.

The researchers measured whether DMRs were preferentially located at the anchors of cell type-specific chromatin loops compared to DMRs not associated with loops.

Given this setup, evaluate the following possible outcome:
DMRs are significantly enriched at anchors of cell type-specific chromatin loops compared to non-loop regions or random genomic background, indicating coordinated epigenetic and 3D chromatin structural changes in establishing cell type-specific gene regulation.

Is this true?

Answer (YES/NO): YES